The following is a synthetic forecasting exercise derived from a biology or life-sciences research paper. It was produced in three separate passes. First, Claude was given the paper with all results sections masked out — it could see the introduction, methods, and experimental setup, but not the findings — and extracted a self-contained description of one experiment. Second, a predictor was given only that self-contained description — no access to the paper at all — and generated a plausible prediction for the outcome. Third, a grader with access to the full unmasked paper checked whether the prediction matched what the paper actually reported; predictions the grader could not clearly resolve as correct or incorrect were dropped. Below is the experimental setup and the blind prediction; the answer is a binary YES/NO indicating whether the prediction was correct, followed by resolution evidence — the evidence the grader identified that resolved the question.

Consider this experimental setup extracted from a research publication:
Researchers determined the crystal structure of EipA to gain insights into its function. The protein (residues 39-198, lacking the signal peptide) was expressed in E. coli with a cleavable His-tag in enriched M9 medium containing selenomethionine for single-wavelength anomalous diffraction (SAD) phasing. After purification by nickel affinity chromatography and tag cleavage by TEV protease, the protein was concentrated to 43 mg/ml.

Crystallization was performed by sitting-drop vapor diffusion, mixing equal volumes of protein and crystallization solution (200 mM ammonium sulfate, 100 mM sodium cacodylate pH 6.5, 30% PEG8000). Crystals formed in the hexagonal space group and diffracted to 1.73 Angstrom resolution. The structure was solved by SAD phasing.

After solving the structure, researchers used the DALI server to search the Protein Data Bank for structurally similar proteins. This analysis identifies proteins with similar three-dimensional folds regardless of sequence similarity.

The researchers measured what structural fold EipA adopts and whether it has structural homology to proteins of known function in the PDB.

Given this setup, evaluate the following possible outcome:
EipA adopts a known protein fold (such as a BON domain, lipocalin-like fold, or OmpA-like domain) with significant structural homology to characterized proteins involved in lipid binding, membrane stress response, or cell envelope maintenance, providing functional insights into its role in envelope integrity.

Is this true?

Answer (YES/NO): NO